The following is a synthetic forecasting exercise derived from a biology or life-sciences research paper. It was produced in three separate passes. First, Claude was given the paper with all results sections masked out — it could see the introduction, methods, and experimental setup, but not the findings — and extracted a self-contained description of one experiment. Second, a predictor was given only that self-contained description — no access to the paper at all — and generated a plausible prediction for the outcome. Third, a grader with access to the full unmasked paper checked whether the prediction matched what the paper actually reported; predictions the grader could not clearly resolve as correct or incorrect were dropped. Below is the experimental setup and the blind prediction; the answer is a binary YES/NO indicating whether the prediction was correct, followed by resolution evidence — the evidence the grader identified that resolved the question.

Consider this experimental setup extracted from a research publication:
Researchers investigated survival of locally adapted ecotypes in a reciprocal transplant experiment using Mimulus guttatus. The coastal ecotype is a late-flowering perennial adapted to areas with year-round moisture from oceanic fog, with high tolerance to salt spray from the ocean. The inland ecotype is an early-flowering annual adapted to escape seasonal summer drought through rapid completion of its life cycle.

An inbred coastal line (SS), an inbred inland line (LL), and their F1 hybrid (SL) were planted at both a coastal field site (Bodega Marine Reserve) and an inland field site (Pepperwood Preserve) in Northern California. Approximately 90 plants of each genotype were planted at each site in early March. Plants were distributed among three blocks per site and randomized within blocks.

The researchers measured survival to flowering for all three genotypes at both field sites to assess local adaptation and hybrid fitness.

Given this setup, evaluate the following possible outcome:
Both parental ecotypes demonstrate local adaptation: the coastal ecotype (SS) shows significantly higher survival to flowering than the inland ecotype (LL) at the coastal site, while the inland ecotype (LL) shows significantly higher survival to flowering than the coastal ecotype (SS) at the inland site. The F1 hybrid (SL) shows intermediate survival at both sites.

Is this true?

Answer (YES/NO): NO